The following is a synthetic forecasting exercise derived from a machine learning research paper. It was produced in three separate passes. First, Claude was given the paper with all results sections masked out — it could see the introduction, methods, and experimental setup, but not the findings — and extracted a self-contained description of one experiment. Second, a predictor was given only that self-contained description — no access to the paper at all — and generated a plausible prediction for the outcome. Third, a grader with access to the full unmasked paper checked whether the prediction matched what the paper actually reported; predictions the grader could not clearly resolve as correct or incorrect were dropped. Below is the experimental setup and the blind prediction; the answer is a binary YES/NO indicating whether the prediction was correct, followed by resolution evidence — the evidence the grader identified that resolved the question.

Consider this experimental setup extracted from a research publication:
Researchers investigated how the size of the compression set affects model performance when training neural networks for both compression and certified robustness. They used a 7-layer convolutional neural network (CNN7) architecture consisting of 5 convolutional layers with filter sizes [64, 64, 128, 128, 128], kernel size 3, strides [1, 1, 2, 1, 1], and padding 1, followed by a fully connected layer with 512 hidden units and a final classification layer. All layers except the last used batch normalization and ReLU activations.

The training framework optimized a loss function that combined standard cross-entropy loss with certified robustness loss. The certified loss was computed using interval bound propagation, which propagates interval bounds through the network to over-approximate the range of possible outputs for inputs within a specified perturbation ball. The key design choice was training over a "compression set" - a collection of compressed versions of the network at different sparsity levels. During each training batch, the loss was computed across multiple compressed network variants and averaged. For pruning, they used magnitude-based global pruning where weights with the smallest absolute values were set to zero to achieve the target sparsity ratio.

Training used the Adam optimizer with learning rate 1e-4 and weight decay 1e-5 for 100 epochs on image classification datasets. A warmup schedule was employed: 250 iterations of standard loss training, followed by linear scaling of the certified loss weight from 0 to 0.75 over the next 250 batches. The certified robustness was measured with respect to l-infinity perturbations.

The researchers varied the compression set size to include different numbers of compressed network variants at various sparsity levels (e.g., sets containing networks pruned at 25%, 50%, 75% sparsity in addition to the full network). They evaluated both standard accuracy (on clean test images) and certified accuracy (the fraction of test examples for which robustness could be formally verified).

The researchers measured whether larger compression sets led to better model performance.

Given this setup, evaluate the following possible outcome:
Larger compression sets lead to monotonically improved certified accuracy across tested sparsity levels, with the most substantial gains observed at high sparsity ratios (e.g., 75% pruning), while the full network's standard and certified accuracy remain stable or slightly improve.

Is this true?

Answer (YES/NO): NO